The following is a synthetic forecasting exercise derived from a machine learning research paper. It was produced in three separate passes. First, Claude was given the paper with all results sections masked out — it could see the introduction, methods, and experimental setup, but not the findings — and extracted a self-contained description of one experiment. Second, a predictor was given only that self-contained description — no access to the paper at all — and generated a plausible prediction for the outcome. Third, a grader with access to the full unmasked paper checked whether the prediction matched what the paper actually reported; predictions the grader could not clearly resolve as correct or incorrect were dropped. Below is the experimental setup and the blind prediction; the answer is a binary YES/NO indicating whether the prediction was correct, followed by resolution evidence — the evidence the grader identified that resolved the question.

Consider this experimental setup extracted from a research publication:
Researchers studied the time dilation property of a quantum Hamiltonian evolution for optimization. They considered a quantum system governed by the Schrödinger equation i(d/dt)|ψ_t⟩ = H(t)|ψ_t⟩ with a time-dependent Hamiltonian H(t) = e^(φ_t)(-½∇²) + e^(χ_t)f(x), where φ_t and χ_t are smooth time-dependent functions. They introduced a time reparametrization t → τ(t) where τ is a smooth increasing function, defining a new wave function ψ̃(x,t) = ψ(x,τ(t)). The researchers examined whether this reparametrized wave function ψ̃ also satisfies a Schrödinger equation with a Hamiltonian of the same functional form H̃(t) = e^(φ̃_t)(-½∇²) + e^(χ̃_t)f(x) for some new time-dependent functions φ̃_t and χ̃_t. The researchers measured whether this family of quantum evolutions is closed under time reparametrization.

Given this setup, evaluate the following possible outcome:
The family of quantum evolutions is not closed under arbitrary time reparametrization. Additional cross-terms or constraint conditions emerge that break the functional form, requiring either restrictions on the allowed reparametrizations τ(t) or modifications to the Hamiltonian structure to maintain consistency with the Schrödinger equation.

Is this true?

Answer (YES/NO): NO